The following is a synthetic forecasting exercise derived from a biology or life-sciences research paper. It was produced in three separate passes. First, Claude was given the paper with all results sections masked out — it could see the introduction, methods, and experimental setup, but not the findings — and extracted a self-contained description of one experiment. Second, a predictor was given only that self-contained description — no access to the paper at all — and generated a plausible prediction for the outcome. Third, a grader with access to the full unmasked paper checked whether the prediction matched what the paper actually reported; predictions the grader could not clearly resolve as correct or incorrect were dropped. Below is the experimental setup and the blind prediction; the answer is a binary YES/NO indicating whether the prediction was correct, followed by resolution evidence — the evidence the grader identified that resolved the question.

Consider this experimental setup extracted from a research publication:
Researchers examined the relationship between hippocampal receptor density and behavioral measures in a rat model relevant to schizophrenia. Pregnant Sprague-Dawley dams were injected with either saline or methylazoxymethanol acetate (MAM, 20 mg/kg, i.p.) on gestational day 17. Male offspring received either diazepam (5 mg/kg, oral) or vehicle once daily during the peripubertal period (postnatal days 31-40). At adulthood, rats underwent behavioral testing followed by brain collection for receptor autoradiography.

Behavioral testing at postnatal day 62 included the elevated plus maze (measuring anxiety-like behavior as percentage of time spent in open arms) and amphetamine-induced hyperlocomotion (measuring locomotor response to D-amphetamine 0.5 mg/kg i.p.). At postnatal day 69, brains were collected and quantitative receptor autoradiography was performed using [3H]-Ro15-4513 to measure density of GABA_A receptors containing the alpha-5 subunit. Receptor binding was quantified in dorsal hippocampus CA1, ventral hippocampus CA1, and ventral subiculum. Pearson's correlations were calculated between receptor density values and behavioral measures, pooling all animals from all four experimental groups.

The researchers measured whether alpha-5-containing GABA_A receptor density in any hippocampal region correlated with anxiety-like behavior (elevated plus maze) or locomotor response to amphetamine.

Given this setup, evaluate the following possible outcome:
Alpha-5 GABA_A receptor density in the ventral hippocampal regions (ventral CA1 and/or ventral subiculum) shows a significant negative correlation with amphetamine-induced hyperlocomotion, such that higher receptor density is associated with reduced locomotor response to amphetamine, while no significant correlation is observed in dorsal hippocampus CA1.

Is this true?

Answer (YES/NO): NO